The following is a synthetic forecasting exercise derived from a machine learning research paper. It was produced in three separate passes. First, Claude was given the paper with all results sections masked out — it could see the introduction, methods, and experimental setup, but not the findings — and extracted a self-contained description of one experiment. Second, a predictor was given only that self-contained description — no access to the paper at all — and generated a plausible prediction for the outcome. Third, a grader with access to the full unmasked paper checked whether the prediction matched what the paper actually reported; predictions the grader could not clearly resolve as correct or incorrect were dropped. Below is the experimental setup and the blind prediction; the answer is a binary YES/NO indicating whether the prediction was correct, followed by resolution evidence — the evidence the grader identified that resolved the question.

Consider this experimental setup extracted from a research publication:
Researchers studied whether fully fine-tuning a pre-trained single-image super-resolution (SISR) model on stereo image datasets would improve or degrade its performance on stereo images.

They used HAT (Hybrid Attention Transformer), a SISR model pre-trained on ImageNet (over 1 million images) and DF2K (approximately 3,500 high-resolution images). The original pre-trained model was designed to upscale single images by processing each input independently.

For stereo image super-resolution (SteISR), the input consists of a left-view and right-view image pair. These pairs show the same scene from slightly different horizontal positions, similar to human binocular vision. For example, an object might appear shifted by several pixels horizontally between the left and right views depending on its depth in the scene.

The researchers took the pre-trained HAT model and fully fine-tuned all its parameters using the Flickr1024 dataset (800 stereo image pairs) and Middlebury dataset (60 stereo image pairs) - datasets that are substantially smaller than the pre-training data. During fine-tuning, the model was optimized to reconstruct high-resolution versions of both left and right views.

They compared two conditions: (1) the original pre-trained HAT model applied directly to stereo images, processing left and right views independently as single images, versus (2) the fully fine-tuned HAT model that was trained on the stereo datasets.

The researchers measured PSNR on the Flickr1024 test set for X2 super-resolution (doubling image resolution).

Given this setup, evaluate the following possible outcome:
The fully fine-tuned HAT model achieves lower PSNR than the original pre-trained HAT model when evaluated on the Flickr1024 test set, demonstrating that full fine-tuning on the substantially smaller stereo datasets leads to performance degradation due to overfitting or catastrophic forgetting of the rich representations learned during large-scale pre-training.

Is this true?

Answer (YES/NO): YES